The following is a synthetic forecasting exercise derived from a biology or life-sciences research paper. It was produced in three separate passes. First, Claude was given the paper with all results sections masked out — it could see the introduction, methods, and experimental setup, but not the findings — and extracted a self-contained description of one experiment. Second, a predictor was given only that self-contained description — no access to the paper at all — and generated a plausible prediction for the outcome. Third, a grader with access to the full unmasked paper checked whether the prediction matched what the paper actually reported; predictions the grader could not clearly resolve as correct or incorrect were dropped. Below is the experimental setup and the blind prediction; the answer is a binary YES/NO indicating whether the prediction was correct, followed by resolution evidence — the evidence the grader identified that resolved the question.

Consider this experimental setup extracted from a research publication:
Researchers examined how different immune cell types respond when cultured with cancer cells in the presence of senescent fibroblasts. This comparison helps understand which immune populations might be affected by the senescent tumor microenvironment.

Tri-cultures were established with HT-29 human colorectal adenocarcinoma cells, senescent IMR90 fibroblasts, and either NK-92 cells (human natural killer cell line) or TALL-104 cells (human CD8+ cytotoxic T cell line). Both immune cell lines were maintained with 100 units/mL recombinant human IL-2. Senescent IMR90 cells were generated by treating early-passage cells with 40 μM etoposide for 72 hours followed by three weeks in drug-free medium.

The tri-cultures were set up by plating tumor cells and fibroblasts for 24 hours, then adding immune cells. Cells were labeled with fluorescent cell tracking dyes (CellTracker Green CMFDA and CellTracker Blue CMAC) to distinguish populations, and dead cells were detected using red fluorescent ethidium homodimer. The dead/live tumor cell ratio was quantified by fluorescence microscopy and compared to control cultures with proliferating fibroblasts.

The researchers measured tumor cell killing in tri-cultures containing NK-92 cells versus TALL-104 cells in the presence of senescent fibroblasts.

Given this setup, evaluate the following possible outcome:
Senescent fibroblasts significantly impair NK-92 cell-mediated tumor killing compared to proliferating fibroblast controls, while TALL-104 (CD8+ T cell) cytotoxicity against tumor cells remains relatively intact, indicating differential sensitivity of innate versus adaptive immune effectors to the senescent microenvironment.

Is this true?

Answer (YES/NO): NO